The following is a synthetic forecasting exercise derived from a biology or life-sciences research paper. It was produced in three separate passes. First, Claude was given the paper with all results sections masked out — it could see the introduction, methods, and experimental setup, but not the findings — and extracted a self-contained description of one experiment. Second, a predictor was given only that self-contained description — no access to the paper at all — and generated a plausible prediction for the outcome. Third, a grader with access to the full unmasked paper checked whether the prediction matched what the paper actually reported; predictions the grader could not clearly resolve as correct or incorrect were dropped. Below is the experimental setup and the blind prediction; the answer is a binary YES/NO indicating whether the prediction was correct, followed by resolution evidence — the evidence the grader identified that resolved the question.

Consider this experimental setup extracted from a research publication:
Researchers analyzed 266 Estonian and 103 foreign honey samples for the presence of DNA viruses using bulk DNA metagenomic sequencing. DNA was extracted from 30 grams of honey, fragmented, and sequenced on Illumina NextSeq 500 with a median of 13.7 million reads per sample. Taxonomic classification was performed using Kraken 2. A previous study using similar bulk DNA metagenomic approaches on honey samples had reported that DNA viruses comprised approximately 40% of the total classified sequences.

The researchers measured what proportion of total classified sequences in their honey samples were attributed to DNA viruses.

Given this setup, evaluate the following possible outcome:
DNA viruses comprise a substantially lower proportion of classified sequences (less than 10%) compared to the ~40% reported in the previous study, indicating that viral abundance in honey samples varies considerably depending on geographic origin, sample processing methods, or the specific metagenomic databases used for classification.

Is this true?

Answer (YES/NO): YES